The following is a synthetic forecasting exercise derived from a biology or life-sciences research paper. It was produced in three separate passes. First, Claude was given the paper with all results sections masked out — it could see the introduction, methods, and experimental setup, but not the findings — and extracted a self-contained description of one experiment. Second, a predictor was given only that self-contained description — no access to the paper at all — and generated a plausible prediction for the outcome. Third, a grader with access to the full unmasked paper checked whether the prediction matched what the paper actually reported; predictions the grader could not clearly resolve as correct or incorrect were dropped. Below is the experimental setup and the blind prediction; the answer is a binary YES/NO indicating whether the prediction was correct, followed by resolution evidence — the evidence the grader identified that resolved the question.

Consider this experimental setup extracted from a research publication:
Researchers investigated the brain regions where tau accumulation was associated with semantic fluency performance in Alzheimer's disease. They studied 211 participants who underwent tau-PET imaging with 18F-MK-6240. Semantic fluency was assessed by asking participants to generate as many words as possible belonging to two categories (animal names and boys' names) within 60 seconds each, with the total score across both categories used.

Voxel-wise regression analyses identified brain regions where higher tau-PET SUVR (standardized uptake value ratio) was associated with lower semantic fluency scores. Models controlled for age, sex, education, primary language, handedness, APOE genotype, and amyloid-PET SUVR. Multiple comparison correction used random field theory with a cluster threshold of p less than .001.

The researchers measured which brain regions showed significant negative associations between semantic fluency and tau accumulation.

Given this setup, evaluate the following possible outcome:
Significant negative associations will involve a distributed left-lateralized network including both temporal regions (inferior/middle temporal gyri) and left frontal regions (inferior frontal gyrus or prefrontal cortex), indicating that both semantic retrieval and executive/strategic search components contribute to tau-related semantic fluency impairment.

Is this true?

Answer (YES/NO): NO